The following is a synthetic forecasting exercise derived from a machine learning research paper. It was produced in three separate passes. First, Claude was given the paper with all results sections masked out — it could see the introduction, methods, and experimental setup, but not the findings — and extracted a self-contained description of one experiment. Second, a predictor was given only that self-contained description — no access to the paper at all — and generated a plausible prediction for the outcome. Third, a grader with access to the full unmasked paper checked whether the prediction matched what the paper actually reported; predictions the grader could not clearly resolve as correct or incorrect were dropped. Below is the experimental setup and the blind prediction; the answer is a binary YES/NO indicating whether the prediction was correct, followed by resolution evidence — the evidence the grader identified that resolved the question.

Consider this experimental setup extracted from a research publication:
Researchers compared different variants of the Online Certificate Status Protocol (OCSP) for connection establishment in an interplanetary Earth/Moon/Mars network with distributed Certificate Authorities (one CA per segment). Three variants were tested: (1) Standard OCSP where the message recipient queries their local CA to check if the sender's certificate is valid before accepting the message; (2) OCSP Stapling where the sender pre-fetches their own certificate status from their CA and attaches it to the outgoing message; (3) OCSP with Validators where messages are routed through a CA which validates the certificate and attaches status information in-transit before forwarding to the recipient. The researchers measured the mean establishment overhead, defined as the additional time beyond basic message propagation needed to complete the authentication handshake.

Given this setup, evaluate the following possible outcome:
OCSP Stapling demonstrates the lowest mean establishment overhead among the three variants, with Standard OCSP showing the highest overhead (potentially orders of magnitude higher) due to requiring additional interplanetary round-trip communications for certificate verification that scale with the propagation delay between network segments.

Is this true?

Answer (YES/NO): NO